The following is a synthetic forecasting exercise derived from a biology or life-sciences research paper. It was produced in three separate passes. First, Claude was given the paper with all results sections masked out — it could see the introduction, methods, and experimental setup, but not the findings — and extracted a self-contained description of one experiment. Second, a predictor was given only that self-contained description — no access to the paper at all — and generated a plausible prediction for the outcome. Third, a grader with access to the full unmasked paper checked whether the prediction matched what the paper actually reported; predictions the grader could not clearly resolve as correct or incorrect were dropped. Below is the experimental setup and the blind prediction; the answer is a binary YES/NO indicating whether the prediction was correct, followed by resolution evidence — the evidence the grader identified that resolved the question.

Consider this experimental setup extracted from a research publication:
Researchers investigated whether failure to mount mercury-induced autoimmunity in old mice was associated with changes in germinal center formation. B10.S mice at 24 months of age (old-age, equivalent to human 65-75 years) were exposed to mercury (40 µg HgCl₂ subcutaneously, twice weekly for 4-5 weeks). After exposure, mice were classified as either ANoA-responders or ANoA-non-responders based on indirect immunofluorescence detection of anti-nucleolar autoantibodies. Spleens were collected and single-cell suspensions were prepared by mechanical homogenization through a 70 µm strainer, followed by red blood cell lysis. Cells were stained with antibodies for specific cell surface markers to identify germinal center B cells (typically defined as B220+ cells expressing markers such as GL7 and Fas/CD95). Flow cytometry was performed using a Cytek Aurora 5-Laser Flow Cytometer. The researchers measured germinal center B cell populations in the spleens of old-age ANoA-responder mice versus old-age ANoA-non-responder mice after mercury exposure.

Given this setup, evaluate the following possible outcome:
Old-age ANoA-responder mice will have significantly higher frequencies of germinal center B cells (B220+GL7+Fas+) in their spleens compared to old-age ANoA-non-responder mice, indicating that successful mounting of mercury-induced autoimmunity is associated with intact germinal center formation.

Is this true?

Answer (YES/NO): YES